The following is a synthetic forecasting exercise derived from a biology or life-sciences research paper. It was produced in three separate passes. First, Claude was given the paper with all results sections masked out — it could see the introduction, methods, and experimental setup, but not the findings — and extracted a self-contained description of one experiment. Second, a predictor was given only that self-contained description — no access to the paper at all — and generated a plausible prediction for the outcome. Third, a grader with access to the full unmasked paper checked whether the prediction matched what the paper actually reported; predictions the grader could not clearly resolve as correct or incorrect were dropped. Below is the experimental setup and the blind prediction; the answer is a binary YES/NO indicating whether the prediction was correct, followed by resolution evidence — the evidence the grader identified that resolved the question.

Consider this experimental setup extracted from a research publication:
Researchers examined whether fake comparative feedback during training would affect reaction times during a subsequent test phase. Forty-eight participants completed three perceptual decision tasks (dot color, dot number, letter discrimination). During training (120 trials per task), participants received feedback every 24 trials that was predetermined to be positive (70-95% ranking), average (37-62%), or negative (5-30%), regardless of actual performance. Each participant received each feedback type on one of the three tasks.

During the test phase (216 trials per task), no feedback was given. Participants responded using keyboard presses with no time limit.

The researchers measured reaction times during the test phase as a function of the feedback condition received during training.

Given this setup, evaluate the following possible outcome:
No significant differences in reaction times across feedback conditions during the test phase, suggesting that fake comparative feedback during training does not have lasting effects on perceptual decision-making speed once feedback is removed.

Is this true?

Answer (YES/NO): YES